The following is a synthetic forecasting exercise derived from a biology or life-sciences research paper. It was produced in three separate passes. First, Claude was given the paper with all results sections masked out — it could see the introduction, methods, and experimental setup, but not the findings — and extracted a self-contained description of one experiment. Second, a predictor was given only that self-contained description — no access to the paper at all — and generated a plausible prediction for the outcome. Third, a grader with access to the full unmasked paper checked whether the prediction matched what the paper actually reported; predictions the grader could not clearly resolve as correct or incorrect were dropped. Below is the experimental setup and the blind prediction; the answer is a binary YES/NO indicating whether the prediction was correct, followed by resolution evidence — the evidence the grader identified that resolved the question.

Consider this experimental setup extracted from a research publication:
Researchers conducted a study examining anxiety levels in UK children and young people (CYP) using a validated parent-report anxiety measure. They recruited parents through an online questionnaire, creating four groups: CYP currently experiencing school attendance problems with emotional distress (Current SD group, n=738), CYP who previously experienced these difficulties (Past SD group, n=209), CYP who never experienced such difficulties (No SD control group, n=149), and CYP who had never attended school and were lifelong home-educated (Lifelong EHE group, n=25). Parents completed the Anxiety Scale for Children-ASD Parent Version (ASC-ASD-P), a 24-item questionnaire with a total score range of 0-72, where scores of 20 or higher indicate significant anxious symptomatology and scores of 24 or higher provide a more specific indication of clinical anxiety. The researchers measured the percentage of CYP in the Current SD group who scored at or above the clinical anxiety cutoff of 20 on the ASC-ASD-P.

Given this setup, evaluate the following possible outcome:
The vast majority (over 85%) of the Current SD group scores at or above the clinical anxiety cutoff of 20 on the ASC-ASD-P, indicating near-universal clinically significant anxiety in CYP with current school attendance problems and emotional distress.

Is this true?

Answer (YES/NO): YES